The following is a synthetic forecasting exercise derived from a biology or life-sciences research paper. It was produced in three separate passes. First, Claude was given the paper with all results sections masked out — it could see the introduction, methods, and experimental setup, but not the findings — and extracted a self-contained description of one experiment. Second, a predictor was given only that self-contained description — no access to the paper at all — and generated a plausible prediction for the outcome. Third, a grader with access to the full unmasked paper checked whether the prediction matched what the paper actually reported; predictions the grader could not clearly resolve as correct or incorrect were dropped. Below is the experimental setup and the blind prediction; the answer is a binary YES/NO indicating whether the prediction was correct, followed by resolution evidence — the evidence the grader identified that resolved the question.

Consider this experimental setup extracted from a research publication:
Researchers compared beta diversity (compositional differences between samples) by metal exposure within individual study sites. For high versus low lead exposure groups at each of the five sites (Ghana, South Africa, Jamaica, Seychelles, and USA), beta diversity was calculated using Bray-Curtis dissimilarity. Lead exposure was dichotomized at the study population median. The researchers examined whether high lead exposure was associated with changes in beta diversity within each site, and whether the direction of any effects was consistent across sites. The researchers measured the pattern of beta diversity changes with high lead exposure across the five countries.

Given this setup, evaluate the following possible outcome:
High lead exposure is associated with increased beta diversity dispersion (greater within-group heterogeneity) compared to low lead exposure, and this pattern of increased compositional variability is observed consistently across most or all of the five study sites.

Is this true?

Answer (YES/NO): NO